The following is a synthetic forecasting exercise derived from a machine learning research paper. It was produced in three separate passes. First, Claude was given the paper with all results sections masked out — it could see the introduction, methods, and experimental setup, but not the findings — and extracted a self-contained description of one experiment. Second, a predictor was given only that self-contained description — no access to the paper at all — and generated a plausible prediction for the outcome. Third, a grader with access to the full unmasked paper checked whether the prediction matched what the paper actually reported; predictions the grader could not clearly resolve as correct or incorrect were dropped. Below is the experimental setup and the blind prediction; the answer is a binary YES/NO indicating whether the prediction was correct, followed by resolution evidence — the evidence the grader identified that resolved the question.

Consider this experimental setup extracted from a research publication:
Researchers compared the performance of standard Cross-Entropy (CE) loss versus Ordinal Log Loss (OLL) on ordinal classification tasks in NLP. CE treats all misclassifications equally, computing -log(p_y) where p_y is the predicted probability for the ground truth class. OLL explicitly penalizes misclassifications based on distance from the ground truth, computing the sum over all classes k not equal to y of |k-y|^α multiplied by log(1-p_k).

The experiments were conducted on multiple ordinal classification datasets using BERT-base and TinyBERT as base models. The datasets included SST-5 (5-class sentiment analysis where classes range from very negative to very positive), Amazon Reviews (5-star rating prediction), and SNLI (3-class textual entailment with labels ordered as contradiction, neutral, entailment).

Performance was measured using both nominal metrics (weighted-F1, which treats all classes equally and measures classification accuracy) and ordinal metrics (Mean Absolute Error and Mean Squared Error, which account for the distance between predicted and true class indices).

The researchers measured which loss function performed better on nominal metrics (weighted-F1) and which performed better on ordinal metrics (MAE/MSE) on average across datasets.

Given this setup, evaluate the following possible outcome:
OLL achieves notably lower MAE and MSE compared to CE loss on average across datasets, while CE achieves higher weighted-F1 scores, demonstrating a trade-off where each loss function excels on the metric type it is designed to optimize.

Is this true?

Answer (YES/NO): YES